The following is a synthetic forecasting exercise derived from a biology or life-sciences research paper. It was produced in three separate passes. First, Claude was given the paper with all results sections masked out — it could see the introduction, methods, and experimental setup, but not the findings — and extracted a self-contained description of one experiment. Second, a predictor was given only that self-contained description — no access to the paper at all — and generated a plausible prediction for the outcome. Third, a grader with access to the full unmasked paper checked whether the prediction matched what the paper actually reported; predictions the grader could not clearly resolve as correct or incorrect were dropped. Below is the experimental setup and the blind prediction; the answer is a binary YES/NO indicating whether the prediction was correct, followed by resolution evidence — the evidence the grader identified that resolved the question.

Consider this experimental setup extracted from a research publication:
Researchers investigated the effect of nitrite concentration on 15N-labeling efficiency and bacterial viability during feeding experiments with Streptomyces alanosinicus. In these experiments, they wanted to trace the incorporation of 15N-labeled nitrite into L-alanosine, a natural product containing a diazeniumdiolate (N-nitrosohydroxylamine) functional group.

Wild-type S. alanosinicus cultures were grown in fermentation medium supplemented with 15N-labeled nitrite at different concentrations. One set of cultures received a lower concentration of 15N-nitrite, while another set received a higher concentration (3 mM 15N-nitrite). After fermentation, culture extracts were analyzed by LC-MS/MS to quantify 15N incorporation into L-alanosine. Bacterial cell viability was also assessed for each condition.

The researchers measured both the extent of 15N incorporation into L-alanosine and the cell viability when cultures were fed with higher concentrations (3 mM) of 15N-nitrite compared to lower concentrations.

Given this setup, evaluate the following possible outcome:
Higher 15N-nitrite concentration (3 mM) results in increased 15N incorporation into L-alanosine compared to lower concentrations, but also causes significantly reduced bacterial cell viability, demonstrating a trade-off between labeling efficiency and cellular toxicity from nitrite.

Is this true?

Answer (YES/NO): YES